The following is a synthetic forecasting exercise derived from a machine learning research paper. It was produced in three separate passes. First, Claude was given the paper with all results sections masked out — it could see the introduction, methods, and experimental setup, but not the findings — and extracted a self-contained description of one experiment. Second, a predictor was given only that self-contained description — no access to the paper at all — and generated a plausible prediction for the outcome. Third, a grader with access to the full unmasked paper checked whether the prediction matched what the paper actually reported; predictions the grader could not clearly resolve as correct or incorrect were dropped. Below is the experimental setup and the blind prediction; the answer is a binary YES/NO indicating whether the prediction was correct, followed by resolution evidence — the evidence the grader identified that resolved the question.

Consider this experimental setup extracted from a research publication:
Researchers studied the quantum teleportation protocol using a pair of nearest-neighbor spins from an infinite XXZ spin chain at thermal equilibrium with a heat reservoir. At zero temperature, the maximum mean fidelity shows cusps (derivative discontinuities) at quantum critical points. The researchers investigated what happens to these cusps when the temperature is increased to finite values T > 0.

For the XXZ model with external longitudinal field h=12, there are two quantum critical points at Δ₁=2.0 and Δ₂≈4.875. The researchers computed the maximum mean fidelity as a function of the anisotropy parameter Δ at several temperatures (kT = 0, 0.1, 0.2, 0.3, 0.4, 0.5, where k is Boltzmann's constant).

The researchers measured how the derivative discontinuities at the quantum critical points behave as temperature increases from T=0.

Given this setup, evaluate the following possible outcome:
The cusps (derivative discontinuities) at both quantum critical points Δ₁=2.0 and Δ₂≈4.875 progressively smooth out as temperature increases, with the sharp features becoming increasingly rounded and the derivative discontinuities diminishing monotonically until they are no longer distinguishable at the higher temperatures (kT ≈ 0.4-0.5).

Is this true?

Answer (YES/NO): NO